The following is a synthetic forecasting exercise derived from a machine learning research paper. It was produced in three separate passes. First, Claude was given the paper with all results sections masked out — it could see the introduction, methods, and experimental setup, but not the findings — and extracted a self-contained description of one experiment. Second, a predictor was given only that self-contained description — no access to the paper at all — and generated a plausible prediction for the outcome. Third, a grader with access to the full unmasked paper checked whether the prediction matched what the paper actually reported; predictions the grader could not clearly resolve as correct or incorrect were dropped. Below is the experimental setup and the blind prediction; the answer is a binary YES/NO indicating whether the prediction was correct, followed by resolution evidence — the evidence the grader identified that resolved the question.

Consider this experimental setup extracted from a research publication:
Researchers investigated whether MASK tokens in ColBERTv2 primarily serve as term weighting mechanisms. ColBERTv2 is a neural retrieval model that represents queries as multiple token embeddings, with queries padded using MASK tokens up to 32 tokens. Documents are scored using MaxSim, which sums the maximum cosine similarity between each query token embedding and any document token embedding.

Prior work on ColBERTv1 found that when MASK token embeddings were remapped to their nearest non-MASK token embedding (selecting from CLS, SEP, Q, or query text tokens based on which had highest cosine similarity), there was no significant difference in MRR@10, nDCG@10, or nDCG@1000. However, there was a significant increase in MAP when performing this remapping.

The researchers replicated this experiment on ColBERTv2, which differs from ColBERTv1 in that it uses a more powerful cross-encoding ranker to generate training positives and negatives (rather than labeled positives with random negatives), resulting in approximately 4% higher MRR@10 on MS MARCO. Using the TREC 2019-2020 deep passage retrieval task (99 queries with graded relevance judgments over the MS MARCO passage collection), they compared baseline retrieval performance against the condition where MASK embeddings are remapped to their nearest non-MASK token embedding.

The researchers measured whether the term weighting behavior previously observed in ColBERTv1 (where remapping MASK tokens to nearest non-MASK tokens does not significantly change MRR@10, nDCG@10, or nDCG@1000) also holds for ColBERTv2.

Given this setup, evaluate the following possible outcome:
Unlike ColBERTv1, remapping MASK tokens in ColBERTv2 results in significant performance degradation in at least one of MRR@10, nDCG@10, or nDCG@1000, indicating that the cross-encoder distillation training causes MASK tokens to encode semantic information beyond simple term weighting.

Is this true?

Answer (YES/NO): YES